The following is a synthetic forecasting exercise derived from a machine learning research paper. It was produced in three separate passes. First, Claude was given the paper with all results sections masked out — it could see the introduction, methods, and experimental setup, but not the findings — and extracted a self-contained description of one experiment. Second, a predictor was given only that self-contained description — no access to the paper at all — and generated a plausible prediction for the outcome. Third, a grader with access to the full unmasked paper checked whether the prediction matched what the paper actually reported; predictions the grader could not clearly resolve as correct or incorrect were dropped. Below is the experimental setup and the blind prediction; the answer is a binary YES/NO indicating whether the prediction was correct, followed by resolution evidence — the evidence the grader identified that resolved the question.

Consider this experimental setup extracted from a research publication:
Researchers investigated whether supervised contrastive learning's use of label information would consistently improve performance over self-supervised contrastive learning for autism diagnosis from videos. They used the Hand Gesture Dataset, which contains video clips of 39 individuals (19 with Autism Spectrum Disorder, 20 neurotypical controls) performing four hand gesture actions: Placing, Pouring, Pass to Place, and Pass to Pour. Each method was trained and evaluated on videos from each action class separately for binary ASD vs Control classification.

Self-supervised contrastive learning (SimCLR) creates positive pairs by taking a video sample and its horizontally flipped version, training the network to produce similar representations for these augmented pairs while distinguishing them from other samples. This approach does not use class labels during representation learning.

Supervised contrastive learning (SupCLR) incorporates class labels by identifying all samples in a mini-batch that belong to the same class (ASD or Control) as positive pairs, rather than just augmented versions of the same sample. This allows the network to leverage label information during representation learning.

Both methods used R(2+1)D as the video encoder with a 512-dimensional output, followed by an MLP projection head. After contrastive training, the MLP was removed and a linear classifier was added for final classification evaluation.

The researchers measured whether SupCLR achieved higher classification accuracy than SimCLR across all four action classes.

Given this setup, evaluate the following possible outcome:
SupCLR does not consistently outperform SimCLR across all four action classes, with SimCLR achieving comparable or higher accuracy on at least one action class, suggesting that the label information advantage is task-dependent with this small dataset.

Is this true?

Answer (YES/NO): YES